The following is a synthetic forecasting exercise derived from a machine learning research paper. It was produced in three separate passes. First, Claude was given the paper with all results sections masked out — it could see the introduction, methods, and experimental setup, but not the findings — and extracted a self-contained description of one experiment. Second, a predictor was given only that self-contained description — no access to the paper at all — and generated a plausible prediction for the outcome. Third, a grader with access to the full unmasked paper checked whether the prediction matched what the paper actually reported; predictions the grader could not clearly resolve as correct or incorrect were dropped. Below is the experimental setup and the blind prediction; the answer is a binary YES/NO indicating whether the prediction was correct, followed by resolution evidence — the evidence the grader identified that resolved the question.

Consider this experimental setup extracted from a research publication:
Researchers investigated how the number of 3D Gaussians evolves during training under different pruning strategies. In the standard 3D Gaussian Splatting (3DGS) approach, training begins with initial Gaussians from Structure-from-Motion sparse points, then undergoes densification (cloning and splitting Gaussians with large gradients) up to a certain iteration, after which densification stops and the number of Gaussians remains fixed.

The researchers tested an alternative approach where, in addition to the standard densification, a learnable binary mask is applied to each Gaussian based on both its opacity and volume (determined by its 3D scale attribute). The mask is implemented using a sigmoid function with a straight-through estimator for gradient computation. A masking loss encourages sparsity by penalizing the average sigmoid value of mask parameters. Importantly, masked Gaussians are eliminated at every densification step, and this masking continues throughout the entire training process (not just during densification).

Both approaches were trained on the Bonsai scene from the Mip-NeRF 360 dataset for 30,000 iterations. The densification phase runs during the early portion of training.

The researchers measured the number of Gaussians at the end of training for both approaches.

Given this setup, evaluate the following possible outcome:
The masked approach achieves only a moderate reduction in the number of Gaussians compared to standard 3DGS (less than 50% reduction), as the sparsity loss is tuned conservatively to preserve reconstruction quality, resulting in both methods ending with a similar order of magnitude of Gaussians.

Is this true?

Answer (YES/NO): NO